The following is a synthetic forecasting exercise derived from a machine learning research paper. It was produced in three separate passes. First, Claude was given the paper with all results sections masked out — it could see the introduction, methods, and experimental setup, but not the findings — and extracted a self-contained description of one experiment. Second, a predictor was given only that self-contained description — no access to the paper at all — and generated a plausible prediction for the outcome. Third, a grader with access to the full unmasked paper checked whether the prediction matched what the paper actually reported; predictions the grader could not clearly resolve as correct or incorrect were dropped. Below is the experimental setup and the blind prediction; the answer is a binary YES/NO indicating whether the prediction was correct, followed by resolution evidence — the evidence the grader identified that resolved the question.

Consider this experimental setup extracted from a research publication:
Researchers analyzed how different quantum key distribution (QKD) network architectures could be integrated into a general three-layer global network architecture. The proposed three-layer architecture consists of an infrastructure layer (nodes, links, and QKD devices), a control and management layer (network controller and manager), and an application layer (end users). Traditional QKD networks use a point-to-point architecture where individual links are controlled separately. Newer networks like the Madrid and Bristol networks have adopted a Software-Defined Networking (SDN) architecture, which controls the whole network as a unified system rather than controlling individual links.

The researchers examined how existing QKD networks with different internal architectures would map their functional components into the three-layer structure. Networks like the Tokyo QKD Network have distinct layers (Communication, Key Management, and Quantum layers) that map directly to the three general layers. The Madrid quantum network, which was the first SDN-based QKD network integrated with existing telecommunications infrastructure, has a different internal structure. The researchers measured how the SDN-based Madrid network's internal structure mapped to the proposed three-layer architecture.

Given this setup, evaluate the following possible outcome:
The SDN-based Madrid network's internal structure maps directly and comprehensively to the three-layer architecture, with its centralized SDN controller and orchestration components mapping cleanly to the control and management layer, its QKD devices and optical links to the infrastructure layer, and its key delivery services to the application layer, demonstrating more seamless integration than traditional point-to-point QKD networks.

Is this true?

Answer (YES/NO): NO